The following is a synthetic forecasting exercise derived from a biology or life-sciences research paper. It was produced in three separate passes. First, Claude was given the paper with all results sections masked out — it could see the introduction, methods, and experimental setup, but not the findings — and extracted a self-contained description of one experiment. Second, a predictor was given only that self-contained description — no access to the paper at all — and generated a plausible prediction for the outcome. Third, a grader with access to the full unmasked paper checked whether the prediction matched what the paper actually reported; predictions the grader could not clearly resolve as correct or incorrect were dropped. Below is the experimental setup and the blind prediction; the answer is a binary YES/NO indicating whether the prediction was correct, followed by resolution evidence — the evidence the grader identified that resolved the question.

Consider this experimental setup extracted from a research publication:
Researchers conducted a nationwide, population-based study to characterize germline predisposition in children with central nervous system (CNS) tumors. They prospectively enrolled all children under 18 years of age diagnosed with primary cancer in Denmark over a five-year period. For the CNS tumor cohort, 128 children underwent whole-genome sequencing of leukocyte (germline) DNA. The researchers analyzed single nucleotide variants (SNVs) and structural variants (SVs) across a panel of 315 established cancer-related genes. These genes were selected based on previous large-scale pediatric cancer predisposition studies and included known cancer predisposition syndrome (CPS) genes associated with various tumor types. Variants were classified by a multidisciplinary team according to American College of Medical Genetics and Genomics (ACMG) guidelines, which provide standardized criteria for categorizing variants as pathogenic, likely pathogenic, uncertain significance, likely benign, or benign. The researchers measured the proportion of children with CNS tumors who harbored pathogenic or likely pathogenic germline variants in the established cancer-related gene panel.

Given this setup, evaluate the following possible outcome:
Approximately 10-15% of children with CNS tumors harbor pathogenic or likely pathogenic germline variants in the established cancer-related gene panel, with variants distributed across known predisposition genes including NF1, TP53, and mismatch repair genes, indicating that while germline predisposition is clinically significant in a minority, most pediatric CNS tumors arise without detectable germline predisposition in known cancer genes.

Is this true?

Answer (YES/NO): NO